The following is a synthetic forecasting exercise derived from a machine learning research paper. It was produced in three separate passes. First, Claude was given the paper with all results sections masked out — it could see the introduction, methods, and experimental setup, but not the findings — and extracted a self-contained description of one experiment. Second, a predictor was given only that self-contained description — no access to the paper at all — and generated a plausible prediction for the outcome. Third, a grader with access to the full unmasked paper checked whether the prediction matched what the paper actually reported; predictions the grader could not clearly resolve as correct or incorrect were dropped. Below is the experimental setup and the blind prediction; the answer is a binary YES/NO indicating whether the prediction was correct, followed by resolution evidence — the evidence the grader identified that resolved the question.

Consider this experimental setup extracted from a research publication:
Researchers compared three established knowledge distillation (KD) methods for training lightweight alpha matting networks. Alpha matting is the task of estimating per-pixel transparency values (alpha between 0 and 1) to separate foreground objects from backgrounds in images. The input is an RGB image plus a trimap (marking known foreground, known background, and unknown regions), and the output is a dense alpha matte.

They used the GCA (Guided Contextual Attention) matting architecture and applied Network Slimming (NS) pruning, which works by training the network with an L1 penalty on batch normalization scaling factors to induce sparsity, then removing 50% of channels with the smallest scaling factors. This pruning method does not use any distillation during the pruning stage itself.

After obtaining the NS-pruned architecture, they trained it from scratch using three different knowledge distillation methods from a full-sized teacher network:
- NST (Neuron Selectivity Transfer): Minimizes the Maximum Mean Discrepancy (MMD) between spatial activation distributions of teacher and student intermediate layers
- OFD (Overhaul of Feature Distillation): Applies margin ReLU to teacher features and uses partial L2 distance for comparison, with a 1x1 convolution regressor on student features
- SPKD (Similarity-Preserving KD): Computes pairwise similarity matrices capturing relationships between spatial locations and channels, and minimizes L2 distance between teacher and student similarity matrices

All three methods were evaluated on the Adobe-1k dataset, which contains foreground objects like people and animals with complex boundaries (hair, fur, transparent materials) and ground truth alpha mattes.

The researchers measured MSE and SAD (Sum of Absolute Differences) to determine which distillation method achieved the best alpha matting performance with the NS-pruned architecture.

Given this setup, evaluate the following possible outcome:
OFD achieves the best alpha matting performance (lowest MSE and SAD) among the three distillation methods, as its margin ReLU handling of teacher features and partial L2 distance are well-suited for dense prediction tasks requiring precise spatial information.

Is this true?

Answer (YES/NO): NO